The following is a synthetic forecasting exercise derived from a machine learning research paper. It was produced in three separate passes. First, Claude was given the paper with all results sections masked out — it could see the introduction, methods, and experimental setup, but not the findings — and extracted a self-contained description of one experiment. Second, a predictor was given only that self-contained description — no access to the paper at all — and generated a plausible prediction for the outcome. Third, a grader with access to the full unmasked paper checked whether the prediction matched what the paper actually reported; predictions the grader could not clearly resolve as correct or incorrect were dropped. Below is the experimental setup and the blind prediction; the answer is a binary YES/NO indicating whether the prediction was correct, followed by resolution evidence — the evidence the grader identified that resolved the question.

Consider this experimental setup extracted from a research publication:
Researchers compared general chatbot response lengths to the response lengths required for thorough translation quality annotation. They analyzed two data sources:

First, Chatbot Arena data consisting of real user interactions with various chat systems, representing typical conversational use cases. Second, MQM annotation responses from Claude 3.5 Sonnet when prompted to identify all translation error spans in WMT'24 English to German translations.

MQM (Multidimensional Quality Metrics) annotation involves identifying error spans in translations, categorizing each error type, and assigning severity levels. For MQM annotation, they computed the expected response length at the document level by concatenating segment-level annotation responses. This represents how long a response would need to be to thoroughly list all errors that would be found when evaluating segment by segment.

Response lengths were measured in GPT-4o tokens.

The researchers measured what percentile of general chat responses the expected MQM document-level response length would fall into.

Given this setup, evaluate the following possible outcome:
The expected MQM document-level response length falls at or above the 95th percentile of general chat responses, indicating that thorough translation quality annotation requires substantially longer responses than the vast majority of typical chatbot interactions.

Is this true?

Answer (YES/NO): YES